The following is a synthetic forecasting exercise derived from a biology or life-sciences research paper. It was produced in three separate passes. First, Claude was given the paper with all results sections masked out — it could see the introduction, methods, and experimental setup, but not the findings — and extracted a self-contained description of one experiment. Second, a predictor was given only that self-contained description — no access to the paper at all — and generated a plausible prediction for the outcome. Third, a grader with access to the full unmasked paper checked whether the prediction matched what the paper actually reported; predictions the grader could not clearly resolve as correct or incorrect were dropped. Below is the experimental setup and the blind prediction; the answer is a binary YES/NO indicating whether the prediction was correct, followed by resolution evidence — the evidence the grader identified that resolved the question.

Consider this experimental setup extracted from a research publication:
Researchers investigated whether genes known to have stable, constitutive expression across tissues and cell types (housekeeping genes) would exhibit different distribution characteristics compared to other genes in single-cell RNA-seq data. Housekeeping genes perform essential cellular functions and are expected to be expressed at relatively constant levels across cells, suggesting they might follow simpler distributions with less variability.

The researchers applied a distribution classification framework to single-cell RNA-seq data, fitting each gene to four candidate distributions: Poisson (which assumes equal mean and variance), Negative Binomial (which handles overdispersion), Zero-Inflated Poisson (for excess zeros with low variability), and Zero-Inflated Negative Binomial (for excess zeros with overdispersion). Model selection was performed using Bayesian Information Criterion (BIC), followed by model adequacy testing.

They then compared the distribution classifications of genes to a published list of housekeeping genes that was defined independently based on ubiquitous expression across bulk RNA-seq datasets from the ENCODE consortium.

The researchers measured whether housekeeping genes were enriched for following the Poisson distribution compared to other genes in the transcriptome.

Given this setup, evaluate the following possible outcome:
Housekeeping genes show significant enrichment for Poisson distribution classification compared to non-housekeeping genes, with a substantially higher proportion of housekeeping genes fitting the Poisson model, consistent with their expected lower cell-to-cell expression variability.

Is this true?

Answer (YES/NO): YES